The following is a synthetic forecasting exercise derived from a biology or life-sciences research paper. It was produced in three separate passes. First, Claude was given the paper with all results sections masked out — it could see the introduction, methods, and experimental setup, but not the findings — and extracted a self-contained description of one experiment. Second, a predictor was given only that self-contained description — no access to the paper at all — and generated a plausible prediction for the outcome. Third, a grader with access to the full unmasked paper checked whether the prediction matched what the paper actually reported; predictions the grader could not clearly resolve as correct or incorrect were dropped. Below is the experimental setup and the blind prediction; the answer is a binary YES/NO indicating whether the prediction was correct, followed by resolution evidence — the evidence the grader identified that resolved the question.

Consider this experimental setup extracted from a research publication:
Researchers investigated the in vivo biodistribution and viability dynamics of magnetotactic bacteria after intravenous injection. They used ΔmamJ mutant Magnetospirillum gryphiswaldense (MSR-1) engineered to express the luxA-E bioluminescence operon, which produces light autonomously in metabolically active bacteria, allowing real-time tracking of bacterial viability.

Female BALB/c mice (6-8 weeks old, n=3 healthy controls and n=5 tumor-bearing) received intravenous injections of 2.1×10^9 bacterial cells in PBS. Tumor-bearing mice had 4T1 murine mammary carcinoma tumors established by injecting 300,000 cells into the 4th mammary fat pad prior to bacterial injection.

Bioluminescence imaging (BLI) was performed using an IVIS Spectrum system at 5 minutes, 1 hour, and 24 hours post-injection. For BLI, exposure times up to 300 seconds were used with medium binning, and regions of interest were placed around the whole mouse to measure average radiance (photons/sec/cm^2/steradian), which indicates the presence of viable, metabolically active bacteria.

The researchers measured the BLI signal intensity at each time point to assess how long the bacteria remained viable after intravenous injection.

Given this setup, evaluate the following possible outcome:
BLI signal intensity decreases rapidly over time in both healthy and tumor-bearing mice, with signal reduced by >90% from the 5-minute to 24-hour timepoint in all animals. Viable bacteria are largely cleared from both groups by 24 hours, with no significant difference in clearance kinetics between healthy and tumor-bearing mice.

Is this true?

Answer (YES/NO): YES